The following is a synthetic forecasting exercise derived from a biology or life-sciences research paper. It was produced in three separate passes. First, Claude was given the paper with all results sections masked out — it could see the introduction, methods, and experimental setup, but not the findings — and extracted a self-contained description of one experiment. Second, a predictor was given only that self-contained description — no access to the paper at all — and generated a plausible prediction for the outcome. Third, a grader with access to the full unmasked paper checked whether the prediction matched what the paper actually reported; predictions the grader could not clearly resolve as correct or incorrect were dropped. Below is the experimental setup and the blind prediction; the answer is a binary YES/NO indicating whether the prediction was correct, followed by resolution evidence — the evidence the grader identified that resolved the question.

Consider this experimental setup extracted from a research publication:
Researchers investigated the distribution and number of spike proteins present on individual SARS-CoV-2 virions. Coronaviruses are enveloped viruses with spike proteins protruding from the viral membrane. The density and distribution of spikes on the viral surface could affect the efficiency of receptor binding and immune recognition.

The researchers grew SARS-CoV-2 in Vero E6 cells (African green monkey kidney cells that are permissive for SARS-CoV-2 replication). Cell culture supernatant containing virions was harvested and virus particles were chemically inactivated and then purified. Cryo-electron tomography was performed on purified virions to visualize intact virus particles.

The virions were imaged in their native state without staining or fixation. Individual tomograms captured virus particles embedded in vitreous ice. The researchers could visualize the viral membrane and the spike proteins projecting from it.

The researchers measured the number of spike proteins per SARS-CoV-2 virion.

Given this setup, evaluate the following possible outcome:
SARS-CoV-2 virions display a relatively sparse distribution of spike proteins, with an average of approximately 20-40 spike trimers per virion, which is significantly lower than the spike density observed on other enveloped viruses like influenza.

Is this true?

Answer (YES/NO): YES